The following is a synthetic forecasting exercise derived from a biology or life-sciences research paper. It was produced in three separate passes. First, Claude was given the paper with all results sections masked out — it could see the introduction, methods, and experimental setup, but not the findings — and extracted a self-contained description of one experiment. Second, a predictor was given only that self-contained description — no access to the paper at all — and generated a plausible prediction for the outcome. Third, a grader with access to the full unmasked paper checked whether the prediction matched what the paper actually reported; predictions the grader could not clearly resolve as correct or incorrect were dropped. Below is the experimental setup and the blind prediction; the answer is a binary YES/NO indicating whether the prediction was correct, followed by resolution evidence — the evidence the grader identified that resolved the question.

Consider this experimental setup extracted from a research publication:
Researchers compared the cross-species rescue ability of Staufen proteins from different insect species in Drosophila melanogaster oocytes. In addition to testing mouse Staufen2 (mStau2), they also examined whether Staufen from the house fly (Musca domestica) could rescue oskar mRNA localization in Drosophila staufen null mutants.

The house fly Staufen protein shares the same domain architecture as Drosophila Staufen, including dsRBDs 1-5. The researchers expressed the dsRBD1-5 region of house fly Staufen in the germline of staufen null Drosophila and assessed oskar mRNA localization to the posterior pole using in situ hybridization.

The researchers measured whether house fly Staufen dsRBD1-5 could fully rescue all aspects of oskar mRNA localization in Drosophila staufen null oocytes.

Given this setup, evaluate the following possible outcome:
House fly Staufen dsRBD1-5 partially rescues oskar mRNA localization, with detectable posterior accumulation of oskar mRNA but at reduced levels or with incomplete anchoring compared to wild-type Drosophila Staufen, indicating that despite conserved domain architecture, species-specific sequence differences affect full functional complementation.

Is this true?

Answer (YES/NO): YES